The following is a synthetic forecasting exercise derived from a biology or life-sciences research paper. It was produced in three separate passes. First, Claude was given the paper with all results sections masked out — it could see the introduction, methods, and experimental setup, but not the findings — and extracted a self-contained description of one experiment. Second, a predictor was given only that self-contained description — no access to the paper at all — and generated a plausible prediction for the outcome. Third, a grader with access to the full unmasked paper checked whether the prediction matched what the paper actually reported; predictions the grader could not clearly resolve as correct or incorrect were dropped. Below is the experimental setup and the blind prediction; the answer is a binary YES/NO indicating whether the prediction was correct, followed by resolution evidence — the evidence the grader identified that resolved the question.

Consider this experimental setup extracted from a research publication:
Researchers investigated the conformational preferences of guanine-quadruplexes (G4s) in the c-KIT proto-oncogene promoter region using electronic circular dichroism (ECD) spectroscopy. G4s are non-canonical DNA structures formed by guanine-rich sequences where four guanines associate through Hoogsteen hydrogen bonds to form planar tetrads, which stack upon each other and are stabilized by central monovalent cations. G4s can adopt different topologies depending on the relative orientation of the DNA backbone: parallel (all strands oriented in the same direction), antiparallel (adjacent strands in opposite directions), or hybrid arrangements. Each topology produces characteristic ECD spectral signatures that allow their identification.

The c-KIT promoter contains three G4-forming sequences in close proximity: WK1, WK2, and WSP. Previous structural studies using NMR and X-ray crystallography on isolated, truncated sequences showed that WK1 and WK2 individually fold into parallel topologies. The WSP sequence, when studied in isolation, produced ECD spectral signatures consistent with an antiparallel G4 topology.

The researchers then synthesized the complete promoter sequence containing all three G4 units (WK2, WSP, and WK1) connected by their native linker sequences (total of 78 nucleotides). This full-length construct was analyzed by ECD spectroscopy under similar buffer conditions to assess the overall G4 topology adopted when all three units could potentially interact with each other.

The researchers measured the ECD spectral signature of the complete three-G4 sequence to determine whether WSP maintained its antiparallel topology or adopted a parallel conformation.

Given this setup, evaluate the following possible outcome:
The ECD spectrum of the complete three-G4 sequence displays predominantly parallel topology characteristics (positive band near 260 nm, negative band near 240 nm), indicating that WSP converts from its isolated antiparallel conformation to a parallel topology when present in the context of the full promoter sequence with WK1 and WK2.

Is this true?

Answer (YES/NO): YES